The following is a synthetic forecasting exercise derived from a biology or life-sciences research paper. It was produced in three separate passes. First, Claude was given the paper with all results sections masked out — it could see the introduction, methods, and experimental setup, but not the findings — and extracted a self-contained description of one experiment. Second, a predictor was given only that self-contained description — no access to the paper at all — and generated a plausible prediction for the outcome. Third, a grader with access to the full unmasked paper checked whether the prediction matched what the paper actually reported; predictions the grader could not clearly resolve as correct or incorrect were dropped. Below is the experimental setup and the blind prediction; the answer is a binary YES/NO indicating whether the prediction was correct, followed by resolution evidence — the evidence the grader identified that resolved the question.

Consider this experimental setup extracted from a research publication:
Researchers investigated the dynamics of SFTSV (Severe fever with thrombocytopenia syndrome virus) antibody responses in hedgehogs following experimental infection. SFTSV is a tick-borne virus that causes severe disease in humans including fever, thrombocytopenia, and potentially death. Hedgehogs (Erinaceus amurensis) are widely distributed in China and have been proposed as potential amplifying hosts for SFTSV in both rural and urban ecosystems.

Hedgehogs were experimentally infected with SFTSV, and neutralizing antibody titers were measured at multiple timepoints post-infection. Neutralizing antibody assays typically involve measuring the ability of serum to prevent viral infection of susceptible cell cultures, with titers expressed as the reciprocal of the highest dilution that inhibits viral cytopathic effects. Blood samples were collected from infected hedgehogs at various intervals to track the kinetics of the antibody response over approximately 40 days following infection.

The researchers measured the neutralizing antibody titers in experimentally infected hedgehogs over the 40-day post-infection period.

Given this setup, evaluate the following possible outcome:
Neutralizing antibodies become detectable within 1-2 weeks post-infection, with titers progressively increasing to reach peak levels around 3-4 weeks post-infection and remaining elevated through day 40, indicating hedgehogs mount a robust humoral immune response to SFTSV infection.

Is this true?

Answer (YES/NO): NO